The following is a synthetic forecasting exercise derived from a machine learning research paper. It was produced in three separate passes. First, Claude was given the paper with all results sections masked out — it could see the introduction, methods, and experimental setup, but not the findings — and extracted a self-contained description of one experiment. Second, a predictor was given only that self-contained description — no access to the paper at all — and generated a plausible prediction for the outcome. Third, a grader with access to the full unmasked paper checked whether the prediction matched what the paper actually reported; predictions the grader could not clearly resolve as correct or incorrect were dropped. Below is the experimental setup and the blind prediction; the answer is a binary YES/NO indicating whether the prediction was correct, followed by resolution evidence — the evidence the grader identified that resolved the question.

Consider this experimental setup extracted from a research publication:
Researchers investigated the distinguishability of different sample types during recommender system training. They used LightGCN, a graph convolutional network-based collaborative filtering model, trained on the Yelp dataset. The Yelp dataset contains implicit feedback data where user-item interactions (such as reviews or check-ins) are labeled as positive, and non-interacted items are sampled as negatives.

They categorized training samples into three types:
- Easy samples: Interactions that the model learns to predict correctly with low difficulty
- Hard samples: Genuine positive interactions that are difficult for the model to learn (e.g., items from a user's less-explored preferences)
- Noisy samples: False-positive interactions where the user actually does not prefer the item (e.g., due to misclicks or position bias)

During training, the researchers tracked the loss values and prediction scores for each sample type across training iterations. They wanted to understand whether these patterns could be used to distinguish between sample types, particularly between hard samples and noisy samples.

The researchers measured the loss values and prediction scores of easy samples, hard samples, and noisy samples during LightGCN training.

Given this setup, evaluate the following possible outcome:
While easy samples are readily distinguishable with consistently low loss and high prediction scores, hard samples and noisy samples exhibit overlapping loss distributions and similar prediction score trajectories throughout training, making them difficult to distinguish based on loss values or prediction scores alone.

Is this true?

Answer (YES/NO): YES